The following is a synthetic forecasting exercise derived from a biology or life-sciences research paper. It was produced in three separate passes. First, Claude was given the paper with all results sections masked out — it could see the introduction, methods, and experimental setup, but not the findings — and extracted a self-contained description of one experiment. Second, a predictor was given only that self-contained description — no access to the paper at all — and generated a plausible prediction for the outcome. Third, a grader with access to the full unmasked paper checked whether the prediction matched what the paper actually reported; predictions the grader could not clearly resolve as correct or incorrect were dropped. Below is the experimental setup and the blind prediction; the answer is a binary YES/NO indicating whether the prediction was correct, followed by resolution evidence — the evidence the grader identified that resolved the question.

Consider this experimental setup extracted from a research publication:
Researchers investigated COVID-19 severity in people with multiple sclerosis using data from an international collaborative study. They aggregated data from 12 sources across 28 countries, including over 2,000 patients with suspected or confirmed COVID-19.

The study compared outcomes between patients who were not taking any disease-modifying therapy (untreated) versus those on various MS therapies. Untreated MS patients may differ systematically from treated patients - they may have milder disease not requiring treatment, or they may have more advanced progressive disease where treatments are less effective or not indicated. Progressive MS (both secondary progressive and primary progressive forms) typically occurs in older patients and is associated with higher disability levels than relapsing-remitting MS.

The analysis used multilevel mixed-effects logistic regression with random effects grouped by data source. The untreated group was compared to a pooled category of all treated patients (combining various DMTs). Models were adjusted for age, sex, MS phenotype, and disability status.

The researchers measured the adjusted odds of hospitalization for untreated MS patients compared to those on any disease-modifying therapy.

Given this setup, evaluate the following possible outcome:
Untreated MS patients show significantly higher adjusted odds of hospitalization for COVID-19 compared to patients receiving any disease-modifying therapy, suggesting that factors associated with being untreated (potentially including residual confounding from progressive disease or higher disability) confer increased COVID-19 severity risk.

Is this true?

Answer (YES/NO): YES